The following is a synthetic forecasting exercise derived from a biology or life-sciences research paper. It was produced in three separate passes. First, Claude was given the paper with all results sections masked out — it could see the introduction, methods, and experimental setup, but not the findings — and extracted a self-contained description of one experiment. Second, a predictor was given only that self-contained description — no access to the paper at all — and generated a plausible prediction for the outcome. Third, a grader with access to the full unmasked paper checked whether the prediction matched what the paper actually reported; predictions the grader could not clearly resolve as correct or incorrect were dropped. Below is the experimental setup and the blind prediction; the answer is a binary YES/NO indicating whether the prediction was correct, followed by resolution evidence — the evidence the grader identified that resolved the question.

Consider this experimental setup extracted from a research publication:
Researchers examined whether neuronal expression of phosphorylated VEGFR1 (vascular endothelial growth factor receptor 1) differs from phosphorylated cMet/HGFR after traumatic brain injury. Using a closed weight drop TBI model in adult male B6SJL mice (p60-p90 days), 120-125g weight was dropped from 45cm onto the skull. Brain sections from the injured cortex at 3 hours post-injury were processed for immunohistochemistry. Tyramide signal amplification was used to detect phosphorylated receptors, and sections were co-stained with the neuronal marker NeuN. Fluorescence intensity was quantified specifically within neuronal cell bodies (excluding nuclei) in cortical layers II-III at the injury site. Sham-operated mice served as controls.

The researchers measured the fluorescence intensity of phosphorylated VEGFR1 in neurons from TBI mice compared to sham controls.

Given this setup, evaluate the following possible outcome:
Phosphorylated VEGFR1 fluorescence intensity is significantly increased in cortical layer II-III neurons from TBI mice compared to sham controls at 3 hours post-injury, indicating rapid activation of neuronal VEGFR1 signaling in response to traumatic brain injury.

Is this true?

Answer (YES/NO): YES